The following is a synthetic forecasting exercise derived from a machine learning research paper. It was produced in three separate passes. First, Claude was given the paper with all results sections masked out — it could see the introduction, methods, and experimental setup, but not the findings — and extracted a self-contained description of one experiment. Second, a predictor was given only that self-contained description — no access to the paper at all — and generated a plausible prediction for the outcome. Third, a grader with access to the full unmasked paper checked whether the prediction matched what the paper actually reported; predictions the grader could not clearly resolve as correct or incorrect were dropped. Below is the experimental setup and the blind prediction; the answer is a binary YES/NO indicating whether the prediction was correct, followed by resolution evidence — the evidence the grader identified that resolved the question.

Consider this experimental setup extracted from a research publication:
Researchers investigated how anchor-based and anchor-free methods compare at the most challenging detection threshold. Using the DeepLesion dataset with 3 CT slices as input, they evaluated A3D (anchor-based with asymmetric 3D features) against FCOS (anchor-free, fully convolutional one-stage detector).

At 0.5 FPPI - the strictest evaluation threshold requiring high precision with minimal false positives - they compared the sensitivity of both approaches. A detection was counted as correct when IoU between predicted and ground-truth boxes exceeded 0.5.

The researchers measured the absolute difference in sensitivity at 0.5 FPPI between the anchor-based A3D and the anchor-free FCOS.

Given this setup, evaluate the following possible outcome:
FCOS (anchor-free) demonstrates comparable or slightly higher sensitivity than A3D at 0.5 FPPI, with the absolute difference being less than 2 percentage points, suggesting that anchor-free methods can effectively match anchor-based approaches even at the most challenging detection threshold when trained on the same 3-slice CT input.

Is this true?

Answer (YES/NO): NO